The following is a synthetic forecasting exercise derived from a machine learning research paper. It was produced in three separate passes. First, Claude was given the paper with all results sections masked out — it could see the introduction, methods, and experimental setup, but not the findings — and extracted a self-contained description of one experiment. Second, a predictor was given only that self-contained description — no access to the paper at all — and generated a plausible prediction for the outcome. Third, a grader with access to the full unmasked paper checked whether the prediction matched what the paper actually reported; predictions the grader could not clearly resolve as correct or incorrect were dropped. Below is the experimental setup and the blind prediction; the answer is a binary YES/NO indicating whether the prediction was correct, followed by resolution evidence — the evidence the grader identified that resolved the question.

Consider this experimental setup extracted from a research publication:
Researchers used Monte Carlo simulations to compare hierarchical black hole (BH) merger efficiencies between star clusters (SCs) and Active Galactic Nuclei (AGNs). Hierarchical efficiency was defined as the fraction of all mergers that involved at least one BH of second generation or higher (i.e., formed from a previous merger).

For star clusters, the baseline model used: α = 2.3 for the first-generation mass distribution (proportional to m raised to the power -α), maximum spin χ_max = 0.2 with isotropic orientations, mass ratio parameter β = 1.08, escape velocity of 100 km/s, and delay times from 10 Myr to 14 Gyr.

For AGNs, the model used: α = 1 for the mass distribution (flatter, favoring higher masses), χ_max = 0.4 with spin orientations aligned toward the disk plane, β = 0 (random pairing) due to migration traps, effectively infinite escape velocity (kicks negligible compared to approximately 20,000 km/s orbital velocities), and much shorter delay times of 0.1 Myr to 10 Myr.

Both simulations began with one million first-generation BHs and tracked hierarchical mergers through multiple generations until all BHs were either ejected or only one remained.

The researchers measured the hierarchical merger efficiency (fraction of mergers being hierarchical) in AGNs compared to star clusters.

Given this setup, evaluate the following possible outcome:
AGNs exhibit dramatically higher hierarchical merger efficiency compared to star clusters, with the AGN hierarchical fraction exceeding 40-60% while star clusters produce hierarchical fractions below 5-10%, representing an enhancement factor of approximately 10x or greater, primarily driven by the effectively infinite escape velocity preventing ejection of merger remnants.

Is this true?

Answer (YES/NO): NO